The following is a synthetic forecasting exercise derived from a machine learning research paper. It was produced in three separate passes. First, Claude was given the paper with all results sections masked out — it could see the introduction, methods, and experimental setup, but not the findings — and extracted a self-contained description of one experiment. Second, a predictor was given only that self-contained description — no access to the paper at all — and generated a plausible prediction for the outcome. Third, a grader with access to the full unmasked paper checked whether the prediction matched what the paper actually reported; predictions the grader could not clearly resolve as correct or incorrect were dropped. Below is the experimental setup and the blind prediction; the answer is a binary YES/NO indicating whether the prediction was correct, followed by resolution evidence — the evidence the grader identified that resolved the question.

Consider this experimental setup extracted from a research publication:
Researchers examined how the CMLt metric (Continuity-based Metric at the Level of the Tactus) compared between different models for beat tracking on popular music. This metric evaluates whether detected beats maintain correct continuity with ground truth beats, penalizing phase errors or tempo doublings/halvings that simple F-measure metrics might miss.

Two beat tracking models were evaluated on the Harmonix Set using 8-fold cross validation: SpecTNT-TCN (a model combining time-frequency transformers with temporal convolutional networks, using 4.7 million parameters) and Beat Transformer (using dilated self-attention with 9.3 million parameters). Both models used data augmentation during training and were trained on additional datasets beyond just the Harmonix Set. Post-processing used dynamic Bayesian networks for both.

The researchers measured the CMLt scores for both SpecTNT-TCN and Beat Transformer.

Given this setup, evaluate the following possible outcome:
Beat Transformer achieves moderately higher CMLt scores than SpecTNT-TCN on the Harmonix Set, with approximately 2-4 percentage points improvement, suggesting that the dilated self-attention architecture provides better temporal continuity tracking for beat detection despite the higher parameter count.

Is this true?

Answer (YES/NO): NO